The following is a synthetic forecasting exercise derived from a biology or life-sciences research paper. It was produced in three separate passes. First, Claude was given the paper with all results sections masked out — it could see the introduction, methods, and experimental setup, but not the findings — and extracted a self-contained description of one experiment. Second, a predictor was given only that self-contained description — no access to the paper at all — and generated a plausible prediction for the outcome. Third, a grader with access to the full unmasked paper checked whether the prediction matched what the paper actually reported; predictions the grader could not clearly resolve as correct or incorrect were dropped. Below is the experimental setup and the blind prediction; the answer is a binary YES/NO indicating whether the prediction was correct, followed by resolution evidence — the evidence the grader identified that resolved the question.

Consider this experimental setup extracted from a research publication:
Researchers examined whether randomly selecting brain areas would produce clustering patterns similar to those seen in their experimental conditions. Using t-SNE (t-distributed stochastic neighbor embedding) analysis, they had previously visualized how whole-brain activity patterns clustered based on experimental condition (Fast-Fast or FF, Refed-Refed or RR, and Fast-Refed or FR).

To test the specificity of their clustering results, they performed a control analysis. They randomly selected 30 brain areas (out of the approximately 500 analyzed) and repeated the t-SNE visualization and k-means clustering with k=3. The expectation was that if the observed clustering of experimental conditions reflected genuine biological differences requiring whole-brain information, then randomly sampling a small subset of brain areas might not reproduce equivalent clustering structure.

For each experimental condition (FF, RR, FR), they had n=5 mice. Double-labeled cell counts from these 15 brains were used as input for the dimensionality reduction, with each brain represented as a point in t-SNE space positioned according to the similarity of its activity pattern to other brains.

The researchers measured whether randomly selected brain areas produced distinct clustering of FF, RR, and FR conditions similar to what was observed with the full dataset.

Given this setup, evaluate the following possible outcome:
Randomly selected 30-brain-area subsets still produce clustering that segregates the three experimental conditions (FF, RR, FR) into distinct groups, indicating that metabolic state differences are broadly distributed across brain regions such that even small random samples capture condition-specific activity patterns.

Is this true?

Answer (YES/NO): NO